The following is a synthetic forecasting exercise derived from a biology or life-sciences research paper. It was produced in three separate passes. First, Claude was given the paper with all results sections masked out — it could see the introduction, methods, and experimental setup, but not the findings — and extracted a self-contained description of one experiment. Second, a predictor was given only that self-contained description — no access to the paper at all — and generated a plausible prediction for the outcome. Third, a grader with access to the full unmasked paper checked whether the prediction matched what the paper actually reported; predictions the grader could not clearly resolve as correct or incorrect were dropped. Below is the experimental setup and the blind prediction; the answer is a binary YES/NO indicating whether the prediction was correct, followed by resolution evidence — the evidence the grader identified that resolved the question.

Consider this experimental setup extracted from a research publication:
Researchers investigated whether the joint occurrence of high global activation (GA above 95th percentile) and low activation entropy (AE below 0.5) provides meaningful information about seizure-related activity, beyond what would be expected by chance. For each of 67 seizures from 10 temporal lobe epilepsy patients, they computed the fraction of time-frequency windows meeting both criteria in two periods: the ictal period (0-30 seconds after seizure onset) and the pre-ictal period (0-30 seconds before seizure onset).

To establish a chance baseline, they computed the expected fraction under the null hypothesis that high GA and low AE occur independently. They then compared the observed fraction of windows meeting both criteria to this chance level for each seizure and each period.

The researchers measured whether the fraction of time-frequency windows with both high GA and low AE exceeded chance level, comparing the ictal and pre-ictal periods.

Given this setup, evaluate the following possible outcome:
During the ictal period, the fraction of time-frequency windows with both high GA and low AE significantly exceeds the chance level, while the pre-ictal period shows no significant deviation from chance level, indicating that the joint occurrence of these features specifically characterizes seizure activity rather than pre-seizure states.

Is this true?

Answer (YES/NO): NO